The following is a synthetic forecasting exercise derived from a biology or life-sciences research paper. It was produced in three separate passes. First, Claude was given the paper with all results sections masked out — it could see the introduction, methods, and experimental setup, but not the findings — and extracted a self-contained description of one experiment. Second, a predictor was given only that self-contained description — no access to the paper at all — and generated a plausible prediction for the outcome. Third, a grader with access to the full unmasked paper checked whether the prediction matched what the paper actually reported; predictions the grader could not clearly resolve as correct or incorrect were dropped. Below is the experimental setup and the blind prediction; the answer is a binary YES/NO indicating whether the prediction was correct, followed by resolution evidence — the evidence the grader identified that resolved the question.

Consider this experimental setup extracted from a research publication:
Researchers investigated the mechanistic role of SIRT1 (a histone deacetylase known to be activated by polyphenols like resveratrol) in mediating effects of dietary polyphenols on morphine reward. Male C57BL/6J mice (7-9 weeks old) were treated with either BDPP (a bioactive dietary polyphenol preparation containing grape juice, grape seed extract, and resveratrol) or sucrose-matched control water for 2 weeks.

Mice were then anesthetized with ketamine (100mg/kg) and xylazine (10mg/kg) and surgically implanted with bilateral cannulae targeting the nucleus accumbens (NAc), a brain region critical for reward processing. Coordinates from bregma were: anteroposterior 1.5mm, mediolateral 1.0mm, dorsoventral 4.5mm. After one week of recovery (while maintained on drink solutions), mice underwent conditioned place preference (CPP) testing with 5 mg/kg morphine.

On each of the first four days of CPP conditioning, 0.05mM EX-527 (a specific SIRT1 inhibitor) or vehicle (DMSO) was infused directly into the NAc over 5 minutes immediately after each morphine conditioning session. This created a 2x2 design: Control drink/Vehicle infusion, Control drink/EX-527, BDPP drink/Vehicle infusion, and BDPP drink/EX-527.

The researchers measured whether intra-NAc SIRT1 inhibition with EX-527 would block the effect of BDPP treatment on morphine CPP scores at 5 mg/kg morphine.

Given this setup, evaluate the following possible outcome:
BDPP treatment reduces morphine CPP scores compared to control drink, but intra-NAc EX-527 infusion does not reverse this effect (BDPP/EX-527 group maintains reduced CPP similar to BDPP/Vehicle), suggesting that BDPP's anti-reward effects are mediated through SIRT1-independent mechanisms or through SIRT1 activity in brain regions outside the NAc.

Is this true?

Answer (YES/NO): YES